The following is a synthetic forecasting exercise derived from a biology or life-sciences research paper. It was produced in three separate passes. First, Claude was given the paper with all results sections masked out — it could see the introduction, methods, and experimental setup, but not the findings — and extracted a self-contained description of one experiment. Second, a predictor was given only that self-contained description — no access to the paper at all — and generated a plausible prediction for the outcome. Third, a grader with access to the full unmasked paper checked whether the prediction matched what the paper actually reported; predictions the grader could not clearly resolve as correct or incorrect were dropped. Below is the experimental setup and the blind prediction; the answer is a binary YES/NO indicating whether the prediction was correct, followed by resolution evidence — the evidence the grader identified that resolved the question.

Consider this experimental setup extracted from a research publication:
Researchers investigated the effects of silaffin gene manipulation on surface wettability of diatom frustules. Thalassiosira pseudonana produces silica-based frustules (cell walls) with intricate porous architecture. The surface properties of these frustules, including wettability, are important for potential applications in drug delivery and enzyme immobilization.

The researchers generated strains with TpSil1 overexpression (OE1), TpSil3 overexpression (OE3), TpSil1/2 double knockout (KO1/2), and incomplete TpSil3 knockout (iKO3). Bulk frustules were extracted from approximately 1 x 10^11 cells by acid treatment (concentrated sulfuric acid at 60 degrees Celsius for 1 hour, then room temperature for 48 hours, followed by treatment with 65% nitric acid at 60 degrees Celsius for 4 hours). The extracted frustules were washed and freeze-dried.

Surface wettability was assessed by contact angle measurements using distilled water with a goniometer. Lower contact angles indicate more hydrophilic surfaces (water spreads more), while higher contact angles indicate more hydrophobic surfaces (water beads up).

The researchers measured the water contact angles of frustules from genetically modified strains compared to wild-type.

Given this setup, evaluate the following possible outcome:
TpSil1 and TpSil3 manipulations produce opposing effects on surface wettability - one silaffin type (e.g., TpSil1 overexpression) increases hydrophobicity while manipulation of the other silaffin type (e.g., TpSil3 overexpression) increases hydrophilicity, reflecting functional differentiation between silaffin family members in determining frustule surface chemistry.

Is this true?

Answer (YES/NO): YES